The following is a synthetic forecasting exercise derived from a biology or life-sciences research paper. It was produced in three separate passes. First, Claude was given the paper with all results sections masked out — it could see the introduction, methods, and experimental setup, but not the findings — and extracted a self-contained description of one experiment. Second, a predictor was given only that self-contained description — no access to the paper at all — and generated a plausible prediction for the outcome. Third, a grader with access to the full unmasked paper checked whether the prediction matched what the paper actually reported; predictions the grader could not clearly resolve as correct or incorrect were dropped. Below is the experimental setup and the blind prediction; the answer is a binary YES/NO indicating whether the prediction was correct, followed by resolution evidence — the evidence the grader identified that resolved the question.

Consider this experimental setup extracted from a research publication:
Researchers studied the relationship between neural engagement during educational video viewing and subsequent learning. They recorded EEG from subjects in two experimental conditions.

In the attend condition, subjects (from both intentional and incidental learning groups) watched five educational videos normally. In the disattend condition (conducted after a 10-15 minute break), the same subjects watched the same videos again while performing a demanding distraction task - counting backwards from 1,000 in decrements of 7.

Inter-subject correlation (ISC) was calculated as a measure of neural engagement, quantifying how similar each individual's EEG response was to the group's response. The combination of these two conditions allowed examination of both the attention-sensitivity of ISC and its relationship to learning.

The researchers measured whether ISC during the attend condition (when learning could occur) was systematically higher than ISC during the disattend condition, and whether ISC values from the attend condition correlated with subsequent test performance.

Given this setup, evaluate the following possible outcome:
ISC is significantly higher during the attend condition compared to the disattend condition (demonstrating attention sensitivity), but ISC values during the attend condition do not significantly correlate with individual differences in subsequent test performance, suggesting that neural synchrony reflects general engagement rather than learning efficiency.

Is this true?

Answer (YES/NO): NO